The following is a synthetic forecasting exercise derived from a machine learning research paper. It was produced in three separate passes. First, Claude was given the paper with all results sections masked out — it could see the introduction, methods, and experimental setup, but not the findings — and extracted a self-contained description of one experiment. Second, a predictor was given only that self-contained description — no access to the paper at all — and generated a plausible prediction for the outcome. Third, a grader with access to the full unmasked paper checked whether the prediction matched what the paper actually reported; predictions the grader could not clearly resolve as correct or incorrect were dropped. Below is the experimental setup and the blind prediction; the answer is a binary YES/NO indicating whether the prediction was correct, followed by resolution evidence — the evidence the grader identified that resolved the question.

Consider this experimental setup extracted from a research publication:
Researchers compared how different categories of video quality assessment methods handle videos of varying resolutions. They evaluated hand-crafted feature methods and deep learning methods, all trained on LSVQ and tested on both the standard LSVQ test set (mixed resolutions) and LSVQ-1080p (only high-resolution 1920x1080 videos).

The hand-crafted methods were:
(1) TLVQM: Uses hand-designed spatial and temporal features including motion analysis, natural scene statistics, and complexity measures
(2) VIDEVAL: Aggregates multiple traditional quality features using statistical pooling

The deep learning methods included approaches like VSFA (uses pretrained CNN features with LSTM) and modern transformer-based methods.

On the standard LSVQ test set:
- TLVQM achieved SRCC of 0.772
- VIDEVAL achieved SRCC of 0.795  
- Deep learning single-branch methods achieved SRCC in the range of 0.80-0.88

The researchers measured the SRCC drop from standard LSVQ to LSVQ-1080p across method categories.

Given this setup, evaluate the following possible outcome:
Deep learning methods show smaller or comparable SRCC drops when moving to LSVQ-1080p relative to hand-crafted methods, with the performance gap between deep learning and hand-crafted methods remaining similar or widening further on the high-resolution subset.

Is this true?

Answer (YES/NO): YES